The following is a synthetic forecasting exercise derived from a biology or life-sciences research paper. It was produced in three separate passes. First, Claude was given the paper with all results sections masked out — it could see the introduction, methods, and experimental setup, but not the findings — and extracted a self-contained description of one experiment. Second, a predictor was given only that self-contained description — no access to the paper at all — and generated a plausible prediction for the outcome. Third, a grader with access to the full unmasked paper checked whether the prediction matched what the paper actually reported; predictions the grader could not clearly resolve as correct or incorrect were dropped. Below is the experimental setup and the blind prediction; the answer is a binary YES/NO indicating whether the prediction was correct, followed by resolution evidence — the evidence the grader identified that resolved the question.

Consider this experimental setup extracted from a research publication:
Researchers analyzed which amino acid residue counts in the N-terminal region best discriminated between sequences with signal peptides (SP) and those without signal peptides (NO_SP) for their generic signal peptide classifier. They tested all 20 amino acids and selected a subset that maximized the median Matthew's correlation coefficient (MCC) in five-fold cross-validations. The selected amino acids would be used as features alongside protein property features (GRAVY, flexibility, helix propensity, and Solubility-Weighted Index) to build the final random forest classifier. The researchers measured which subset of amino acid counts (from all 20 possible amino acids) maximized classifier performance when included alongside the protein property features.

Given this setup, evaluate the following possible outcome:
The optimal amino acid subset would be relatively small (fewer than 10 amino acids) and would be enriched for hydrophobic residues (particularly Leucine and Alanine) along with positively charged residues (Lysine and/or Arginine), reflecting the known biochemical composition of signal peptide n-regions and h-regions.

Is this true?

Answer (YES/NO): NO